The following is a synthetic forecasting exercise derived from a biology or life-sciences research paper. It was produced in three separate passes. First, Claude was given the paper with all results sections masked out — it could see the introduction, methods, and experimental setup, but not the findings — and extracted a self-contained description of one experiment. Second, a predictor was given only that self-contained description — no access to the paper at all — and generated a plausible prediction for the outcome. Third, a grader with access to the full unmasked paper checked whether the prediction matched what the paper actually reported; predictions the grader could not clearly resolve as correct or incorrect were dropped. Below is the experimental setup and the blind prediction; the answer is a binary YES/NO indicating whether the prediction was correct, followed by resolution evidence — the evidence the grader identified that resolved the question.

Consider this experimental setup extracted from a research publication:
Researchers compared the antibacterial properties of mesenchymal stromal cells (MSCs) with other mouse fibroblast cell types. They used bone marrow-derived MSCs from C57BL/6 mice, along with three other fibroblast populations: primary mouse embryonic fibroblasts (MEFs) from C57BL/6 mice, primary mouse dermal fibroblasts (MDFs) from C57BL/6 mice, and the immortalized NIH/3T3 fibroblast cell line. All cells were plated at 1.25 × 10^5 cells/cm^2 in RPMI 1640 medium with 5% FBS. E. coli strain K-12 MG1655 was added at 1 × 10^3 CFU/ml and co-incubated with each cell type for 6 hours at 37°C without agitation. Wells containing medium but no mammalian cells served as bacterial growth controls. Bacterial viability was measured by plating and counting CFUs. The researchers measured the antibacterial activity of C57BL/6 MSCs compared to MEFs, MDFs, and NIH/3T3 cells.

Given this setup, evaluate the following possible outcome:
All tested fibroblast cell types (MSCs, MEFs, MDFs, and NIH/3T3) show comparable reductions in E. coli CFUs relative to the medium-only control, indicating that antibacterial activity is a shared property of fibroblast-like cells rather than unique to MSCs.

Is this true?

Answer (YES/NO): NO